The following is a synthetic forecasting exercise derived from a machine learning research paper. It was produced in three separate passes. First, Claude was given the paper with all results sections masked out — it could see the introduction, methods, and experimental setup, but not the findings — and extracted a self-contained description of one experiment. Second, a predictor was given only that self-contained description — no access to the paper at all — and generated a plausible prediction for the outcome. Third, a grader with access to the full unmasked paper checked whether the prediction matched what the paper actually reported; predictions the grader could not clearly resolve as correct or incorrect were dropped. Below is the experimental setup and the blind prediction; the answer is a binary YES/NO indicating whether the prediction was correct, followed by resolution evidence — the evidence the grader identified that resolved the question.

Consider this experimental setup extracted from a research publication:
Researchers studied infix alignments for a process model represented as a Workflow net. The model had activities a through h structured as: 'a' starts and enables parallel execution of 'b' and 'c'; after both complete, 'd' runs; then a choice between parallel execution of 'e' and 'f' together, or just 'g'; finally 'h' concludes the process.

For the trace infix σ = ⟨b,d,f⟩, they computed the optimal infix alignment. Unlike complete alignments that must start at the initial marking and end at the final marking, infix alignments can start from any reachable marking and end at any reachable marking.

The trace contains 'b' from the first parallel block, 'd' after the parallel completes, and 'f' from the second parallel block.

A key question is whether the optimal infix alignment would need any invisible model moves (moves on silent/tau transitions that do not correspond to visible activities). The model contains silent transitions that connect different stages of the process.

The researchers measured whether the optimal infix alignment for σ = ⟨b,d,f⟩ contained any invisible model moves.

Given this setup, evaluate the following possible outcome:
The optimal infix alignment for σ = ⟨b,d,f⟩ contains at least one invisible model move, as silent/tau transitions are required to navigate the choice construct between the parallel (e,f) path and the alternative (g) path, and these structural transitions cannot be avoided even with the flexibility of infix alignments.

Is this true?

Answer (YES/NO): YES